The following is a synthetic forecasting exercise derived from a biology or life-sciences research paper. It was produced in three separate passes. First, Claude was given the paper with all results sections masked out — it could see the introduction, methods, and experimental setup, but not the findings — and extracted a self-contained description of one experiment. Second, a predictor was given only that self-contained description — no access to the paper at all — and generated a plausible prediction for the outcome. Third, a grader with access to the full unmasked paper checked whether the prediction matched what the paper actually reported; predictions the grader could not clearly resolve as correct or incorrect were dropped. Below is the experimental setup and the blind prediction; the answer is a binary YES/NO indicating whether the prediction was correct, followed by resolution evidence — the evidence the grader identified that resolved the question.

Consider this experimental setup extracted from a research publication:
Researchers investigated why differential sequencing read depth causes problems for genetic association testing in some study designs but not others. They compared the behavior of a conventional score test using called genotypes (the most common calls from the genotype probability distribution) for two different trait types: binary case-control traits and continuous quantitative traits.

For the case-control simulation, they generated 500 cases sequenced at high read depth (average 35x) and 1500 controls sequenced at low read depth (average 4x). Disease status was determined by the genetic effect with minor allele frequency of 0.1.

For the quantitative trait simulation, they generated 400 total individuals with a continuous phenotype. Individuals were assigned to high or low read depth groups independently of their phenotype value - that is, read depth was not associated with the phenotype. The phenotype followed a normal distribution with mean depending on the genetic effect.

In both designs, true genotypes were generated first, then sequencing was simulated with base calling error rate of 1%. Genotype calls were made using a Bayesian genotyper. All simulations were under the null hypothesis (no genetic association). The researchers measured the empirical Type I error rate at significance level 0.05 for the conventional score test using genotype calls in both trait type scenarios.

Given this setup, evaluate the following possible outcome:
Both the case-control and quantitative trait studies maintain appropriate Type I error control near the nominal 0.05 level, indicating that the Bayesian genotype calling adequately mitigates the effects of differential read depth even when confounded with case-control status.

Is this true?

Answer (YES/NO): NO